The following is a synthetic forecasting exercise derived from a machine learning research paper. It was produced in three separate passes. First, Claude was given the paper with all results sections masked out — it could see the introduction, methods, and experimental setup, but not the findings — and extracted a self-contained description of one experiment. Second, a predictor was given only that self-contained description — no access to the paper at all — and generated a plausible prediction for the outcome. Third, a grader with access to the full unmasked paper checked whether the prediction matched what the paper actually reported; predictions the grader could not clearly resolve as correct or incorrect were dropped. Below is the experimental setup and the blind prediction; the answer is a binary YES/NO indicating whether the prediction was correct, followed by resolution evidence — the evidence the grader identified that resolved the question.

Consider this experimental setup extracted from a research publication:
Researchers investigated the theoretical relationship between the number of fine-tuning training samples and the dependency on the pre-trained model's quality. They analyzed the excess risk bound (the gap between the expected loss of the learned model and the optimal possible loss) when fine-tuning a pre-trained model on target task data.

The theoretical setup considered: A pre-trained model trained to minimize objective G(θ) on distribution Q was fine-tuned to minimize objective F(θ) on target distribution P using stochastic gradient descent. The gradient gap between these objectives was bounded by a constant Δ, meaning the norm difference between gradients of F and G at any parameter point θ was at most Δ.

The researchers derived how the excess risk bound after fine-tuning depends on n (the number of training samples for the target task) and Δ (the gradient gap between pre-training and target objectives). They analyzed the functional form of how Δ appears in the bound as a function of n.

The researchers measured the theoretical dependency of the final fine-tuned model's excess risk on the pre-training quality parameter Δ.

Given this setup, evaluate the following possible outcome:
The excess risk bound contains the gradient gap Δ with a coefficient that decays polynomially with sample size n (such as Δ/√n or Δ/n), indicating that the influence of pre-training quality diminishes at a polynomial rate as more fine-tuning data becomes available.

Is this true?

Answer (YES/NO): NO